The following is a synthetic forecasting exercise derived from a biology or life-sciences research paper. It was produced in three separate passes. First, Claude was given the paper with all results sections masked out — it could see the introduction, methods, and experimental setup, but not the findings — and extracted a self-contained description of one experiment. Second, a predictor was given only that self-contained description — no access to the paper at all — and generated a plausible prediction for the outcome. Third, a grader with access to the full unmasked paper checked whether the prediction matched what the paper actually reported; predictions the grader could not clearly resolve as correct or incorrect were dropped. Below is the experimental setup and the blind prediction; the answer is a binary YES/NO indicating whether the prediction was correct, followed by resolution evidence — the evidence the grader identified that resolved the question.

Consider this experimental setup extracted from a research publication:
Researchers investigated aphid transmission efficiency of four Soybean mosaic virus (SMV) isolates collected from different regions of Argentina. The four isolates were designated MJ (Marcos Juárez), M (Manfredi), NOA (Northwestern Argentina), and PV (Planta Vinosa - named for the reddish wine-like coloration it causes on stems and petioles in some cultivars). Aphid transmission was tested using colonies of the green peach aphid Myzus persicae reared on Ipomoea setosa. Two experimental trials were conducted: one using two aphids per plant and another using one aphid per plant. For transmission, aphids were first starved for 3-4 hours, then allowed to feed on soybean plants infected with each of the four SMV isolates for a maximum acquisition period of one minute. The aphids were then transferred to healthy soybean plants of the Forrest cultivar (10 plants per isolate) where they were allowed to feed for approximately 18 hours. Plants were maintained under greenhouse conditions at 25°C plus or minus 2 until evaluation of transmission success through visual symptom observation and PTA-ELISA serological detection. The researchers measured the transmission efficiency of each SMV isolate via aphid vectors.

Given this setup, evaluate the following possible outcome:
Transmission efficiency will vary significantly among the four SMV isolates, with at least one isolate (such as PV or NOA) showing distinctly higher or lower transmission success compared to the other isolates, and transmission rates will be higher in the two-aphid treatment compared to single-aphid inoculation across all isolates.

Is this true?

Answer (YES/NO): NO